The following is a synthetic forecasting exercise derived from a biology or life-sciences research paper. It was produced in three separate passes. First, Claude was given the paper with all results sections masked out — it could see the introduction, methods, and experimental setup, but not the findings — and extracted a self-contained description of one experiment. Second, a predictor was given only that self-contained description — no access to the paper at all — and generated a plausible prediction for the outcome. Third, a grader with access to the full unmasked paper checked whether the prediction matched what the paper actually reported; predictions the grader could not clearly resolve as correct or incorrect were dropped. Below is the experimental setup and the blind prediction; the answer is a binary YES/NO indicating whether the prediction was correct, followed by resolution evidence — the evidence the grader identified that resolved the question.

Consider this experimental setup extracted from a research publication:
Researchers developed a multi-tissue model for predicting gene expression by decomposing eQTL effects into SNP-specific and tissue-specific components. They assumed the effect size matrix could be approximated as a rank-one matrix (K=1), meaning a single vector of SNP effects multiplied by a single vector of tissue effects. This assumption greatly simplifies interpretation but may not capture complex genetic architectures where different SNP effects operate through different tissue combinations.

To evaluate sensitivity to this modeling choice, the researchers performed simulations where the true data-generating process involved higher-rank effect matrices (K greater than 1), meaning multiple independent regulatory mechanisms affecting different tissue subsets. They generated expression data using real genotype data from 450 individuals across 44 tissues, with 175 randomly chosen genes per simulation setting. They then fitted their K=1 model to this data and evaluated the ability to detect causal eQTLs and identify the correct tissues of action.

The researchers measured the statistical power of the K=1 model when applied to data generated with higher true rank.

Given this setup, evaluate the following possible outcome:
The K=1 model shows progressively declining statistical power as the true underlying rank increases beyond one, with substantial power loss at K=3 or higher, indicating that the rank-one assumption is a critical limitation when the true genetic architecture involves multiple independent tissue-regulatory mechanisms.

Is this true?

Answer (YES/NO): NO